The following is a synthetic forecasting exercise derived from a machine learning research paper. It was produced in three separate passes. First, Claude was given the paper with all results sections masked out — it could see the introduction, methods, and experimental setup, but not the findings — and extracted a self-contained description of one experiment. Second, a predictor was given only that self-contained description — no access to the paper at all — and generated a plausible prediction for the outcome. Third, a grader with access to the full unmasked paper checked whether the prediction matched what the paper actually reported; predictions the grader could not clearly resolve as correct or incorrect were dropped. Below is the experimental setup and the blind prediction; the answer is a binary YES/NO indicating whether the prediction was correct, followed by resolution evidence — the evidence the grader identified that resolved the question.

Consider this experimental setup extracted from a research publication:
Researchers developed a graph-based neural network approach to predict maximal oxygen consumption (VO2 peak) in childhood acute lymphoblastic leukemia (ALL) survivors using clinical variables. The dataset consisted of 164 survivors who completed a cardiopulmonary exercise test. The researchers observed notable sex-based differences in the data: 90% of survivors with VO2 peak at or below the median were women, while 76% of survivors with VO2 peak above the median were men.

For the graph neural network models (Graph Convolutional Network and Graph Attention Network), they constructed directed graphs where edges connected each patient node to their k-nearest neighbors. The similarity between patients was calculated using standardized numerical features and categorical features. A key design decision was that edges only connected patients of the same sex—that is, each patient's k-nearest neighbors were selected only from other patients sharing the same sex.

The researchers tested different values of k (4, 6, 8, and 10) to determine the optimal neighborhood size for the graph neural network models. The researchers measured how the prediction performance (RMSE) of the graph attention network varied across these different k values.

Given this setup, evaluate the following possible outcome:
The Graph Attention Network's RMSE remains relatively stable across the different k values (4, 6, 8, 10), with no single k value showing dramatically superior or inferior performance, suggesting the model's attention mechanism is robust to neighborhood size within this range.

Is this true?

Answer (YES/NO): YES